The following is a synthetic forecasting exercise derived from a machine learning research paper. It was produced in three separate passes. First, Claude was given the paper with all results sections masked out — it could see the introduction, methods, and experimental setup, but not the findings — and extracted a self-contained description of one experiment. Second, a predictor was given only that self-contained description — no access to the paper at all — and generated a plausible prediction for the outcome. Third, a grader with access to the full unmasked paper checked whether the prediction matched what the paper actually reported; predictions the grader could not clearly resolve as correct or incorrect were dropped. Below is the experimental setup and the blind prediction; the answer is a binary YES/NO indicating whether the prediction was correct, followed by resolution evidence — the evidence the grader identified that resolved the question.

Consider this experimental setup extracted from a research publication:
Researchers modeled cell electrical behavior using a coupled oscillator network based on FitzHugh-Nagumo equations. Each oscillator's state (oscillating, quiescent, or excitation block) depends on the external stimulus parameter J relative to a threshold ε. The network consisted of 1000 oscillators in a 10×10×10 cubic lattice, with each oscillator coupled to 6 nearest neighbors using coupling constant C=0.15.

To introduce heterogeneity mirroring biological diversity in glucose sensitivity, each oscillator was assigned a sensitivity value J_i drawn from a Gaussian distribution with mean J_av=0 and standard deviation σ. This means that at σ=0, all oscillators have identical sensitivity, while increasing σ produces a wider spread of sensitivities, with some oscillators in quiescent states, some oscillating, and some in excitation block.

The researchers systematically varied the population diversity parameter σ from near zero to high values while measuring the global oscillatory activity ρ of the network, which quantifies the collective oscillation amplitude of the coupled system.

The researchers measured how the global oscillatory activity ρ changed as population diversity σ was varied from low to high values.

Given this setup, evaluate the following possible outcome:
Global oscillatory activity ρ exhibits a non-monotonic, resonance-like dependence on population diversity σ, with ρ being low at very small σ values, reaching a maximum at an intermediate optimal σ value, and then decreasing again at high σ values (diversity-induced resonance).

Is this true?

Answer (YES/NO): YES